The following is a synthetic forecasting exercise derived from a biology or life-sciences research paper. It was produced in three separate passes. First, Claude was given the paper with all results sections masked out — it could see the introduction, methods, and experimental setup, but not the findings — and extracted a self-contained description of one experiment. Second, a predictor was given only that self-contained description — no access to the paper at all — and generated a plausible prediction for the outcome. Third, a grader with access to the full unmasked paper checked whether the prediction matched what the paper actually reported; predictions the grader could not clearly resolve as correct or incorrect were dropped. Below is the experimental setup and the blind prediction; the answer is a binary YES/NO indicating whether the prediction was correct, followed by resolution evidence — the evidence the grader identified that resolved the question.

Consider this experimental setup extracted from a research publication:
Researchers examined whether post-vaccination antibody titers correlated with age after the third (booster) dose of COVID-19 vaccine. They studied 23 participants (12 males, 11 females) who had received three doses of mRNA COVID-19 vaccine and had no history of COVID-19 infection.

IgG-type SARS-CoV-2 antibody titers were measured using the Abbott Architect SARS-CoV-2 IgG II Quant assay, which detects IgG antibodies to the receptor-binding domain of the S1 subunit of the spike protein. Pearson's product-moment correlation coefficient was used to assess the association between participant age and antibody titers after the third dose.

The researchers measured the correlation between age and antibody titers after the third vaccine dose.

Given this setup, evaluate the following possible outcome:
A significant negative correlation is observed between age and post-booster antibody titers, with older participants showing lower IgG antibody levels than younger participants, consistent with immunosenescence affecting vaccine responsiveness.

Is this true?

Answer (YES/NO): NO